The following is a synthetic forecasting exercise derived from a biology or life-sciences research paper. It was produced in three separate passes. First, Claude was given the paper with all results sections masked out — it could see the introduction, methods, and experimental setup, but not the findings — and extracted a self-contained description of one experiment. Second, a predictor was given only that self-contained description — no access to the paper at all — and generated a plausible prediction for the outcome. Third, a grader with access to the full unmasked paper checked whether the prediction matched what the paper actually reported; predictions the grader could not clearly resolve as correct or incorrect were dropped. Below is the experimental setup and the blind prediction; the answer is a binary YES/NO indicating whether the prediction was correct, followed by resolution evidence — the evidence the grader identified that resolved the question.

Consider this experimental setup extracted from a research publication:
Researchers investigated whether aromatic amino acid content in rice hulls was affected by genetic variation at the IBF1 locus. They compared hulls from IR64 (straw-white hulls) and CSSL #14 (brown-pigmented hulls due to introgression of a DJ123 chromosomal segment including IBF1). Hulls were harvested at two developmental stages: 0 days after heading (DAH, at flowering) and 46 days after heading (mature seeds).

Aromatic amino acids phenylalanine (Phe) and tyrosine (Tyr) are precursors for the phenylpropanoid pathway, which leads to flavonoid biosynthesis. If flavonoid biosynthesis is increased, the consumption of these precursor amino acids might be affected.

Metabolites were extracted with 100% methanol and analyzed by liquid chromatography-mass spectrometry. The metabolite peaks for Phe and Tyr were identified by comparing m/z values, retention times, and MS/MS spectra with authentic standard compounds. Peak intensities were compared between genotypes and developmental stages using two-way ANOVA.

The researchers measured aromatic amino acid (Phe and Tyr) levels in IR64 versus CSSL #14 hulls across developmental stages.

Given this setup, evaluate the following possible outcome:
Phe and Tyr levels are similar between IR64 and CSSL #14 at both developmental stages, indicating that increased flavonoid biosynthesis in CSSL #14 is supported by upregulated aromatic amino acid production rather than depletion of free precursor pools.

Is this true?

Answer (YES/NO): YES